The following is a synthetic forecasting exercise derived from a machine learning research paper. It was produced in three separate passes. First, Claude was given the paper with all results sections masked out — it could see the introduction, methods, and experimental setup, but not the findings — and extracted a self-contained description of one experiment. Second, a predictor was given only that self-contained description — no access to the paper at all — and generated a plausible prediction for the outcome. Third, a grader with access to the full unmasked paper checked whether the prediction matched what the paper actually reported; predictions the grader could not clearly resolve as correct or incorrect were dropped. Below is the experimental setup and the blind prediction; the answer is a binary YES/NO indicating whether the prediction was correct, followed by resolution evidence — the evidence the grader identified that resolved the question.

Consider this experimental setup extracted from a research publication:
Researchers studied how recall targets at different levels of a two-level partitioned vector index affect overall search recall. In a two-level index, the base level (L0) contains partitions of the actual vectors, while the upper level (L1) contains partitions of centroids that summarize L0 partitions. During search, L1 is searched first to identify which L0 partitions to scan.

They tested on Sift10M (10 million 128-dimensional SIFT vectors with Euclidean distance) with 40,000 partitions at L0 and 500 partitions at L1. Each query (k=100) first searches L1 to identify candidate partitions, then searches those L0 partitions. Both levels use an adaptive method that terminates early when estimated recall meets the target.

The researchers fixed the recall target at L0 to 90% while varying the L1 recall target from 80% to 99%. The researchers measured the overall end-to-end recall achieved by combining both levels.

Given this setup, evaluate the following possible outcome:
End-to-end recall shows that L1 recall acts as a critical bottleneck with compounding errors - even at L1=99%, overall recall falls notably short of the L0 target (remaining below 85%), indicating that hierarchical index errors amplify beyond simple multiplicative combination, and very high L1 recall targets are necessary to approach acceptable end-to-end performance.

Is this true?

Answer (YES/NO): NO